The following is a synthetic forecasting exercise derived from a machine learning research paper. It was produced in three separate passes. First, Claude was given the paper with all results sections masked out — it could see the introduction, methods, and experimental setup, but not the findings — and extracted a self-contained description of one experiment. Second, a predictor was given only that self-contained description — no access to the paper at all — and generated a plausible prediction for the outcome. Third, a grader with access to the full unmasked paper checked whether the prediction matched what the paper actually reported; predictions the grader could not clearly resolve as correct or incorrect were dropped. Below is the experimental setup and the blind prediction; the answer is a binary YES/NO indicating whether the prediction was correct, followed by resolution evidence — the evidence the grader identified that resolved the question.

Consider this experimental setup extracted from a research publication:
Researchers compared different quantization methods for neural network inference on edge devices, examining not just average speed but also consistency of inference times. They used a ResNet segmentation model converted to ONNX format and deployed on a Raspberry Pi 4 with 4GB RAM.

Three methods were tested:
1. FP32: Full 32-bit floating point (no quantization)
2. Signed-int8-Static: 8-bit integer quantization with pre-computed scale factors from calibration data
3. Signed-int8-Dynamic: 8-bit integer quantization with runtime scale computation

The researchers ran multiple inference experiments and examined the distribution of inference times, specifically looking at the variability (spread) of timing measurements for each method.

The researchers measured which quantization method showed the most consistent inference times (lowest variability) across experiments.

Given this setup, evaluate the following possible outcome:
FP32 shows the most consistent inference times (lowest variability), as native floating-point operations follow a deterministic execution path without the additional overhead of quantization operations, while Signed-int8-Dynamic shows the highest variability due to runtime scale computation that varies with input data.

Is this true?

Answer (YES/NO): NO